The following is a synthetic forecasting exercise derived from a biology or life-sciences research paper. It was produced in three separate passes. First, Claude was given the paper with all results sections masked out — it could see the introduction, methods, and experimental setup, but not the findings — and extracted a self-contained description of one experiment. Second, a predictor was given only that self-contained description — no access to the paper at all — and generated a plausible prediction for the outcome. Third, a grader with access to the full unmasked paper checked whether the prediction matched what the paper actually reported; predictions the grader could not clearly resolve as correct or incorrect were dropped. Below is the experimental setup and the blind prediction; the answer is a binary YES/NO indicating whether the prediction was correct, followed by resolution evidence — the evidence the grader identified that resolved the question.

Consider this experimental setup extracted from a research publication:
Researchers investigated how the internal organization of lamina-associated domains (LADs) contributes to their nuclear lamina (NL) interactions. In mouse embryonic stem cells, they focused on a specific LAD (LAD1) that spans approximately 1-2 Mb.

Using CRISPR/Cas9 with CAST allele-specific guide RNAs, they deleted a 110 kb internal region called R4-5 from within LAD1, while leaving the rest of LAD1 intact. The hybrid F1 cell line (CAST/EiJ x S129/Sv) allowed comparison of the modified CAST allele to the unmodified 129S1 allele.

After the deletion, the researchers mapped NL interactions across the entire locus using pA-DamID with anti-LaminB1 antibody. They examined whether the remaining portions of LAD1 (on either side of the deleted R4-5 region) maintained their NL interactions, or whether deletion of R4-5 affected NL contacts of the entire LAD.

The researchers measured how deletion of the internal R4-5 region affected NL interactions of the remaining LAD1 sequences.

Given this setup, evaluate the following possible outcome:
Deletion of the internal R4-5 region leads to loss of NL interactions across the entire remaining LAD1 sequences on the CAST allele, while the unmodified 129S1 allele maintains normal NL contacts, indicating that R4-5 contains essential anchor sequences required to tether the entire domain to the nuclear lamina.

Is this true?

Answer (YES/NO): NO